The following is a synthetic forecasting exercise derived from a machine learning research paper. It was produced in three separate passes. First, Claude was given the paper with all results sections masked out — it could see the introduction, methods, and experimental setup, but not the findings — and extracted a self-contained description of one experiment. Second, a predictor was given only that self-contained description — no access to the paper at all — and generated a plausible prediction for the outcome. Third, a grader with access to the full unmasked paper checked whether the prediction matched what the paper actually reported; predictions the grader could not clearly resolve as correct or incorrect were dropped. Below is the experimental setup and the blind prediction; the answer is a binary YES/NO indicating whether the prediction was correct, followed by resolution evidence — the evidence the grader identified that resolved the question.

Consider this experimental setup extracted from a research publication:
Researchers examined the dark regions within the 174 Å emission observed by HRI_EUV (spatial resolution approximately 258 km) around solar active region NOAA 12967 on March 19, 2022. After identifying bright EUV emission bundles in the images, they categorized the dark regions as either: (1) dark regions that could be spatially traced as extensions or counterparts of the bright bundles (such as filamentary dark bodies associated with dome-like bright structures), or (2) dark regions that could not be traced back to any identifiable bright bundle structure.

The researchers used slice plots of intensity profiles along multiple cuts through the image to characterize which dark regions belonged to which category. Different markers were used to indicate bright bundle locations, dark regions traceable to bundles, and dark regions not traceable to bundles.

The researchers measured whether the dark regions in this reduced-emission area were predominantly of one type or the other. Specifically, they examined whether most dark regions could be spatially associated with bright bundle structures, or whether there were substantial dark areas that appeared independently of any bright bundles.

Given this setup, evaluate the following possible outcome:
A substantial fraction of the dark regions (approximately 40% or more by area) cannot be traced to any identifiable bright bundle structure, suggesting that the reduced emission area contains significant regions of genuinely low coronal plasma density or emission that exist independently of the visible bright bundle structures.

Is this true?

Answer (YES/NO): NO